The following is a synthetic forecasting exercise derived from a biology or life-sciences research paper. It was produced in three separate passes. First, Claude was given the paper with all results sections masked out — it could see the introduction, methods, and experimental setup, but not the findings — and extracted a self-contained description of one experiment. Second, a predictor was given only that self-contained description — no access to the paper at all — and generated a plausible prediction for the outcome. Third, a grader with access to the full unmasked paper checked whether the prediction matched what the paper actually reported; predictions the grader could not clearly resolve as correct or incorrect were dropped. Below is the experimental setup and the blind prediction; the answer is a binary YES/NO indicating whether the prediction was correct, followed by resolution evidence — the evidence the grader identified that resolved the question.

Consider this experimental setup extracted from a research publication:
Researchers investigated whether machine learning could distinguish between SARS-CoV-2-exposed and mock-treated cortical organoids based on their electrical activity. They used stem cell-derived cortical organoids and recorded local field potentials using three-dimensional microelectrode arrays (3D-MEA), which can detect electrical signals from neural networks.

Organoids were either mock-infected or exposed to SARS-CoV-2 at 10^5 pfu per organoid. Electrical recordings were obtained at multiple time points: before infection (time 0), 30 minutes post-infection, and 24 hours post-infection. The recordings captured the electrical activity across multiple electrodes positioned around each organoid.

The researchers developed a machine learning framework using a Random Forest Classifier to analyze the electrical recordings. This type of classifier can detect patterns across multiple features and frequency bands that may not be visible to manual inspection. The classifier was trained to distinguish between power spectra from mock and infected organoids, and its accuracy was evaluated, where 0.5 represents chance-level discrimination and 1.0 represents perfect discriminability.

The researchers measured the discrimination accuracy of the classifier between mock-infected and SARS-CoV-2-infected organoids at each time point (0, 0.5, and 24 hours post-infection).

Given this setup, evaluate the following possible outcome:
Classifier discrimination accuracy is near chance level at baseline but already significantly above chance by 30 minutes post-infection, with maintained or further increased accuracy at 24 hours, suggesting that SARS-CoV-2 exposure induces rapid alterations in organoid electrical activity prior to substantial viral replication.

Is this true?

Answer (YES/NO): NO